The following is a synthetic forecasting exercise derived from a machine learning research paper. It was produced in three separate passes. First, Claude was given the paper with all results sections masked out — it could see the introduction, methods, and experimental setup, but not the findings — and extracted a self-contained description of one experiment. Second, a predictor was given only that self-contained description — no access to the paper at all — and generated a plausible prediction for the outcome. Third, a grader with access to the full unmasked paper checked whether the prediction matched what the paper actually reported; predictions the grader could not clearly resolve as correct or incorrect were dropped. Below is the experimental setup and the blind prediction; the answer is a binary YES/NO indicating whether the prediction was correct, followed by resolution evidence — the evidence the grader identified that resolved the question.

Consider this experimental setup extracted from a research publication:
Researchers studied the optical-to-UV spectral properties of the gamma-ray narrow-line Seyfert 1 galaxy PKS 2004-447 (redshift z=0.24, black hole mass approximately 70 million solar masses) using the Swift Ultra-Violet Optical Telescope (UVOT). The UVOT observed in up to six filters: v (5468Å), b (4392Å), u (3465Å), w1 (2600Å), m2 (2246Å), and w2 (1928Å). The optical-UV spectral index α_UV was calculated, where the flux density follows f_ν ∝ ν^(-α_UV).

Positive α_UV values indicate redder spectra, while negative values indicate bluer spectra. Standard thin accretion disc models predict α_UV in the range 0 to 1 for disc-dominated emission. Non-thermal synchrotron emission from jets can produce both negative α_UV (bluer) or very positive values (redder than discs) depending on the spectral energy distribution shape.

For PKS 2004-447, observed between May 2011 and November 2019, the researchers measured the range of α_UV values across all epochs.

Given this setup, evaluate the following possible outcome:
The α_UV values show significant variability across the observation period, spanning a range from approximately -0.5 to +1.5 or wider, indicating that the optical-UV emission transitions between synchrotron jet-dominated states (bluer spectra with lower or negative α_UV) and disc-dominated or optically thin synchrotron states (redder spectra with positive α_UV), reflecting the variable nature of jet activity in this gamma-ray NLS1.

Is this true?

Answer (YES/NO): NO